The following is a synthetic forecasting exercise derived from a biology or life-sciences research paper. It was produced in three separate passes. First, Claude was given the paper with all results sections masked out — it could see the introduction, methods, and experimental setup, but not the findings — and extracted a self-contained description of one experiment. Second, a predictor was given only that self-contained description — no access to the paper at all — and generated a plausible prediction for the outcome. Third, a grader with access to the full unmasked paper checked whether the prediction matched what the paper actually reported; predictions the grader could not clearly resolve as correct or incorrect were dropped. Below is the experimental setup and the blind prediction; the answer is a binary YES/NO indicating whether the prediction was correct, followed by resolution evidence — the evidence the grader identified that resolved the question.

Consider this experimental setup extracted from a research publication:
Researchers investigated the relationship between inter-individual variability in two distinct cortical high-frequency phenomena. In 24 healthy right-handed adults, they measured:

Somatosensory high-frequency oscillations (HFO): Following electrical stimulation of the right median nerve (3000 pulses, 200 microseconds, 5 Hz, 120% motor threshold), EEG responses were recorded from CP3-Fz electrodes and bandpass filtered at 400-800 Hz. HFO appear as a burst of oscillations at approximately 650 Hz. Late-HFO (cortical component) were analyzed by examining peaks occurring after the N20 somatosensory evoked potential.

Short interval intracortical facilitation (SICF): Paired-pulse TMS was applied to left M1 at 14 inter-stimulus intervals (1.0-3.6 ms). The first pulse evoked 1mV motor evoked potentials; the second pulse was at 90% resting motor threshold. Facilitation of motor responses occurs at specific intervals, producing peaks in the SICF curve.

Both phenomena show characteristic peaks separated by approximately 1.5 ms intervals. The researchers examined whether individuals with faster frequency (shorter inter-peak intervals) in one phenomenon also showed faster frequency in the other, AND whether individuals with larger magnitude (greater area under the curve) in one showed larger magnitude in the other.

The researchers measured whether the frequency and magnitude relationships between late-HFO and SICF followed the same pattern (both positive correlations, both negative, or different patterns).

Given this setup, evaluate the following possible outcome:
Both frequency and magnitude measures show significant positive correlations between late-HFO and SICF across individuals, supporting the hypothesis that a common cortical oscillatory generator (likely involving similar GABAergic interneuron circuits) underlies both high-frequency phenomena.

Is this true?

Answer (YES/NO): NO